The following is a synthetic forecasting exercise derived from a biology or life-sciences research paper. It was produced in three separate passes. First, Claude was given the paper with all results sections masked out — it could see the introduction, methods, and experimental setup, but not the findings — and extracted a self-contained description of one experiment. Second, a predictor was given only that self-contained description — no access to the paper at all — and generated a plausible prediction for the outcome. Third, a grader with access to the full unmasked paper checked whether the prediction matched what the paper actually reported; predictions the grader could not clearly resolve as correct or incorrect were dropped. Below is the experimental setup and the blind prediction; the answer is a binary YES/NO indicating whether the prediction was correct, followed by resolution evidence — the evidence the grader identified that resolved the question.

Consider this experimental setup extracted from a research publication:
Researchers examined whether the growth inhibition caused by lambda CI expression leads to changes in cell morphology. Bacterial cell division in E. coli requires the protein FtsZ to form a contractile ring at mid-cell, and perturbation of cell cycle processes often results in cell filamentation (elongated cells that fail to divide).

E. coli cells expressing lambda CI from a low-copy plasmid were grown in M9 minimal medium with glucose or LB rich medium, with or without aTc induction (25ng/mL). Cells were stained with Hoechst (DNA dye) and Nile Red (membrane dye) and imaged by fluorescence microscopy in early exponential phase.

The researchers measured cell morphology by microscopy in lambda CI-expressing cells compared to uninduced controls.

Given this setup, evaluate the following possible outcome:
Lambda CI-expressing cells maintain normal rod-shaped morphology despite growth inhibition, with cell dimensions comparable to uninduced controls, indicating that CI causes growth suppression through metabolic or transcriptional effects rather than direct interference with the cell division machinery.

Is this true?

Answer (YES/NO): NO